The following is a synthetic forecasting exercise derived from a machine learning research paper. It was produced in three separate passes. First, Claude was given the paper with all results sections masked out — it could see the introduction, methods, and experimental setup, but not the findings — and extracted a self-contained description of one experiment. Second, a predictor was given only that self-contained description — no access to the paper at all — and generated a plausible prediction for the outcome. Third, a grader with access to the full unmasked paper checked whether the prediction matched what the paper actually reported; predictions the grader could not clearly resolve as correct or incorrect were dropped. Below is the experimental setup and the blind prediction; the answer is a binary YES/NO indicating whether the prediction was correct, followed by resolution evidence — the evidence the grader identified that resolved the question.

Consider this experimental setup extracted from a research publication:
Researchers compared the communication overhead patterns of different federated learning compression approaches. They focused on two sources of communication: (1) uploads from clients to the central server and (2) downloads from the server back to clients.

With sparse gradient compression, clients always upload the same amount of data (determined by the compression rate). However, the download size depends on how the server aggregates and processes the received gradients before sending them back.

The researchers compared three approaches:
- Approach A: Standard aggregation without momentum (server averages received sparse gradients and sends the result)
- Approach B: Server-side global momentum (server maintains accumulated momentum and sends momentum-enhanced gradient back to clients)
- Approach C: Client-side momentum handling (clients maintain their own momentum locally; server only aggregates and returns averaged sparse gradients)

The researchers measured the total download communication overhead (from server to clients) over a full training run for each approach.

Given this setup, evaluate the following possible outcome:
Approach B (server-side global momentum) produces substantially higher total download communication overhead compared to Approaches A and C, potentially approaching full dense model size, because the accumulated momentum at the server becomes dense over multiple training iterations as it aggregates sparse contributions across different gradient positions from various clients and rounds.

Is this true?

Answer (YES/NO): NO